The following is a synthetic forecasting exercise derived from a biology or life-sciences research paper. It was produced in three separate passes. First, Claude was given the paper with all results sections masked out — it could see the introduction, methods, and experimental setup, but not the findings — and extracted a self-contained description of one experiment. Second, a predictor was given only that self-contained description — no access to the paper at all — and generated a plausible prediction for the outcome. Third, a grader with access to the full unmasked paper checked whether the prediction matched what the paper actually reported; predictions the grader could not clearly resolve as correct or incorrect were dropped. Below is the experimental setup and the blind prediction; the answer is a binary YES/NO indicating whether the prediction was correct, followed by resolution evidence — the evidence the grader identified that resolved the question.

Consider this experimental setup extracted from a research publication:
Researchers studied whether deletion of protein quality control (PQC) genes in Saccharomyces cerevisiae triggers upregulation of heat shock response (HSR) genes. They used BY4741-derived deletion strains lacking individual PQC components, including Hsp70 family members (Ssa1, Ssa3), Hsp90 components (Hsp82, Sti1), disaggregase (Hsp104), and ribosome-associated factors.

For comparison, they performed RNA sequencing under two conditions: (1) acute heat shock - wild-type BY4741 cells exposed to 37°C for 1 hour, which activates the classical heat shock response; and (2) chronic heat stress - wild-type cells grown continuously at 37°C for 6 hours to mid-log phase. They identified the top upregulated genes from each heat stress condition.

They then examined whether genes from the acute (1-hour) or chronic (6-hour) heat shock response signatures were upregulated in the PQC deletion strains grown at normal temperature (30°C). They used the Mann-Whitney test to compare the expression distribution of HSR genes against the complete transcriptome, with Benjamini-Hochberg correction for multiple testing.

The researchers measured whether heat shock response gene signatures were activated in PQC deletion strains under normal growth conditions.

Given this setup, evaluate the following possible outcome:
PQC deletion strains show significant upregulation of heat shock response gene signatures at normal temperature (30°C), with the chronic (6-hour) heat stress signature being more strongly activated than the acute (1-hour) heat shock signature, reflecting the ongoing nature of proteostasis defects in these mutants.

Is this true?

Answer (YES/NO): NO